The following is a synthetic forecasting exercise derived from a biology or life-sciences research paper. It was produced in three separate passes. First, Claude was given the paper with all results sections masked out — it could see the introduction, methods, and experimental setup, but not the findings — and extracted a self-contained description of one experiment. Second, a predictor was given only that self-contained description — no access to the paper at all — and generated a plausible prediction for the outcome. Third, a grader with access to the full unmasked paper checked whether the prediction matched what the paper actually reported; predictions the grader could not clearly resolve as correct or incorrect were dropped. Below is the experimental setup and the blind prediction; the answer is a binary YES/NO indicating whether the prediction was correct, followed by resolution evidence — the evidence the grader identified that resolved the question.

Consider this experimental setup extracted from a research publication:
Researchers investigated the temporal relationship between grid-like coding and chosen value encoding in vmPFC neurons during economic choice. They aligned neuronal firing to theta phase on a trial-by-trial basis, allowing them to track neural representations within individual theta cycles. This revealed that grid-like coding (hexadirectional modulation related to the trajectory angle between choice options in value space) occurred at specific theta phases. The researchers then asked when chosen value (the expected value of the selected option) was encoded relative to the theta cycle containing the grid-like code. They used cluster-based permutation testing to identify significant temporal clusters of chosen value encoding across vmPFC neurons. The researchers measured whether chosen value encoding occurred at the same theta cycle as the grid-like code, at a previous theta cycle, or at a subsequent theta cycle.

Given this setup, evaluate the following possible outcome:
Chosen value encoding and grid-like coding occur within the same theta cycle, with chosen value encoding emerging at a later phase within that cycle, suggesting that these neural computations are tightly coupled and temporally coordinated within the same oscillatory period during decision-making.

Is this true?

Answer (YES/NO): NO